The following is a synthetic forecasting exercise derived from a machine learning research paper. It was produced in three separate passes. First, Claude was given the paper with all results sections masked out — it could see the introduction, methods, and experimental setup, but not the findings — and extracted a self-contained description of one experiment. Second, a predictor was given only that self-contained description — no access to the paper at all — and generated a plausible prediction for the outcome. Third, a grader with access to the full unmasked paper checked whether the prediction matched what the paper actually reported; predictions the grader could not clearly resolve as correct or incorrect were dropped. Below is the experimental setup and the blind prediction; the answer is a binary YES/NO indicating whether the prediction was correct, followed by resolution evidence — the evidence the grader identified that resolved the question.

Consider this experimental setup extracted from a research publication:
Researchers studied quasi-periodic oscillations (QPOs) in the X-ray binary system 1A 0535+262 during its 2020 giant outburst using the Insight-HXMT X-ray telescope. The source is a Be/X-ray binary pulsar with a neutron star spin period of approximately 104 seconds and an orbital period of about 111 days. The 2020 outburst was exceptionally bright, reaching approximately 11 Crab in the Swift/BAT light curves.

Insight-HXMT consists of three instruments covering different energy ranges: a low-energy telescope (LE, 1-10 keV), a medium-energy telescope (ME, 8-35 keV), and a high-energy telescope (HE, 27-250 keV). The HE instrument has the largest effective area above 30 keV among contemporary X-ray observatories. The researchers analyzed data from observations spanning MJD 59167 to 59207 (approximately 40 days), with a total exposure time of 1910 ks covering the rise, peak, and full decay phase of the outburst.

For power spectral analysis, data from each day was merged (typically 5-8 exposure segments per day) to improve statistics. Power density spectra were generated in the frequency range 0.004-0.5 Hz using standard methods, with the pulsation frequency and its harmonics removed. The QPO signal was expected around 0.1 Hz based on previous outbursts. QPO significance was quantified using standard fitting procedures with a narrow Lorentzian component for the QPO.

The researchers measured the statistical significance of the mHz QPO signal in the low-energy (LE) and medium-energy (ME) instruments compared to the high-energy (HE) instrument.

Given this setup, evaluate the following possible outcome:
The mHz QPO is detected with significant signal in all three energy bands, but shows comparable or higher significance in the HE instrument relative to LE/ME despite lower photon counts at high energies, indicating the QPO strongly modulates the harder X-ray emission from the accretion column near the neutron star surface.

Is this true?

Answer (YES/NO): NO